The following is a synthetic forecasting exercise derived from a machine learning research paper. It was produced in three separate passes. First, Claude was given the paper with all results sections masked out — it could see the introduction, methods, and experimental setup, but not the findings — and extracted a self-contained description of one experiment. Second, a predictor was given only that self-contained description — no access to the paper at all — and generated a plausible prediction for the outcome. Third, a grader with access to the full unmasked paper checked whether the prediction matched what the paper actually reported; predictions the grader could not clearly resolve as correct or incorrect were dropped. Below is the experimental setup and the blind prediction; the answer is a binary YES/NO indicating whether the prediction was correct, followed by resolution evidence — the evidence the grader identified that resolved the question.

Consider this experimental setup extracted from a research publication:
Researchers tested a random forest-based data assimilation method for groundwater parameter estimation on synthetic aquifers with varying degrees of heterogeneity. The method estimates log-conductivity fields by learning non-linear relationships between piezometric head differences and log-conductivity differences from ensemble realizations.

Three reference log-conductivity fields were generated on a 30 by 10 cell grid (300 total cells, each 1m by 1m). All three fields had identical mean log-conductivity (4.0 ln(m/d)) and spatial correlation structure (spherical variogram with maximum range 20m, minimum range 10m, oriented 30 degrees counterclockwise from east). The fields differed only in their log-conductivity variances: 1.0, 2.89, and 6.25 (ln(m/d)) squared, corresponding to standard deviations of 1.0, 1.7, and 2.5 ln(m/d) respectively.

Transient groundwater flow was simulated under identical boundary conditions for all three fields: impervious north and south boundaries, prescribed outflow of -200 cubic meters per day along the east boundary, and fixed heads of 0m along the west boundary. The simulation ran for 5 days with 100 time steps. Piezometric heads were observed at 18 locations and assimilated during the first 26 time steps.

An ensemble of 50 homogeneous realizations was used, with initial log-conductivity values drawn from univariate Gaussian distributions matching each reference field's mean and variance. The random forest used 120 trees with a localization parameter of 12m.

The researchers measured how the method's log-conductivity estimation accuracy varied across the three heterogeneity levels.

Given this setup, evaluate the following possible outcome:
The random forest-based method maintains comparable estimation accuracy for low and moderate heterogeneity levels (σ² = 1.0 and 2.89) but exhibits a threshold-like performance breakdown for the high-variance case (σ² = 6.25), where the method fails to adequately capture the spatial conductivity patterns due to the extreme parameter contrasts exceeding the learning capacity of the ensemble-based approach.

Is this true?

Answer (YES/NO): NO